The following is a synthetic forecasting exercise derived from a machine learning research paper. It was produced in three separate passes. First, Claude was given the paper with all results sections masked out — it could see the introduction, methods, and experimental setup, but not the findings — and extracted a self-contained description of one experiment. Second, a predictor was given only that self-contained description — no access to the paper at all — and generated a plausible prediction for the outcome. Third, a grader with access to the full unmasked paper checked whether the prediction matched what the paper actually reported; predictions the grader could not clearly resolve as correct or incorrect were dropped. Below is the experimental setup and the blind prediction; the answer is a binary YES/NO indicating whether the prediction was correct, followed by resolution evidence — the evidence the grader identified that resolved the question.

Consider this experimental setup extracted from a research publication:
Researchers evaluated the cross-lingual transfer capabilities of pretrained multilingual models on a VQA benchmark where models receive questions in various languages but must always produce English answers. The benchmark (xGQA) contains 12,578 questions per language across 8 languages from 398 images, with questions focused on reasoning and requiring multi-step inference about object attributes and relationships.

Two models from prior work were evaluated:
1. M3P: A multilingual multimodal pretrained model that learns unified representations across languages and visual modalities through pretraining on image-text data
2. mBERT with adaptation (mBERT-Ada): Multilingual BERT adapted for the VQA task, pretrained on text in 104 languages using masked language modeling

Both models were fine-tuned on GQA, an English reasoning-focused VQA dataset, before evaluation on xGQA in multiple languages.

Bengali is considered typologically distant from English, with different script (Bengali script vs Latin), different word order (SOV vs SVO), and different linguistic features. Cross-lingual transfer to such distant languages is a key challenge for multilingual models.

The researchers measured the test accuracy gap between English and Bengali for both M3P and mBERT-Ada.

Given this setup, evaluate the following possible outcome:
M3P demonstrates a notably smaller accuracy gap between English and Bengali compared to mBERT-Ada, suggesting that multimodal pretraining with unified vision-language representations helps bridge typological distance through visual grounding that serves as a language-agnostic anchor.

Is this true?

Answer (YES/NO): NO